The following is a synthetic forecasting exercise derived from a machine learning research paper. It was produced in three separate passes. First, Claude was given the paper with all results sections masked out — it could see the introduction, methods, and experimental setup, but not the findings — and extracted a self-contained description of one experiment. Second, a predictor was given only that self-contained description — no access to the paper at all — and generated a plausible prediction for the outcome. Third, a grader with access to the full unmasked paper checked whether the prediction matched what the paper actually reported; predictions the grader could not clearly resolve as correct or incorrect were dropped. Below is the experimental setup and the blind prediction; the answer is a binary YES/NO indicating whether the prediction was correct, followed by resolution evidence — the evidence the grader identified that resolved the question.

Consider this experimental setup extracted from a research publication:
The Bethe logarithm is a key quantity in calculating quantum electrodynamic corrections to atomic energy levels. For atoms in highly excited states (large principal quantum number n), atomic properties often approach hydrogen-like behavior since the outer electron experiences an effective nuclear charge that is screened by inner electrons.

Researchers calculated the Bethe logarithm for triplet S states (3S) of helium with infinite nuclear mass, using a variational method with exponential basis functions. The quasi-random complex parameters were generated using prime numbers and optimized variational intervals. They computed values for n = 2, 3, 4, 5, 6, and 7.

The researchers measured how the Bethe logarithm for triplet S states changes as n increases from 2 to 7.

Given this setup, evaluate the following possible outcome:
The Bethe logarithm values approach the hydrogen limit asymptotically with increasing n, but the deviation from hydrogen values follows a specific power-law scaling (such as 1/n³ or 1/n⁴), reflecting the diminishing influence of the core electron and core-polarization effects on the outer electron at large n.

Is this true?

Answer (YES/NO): YES